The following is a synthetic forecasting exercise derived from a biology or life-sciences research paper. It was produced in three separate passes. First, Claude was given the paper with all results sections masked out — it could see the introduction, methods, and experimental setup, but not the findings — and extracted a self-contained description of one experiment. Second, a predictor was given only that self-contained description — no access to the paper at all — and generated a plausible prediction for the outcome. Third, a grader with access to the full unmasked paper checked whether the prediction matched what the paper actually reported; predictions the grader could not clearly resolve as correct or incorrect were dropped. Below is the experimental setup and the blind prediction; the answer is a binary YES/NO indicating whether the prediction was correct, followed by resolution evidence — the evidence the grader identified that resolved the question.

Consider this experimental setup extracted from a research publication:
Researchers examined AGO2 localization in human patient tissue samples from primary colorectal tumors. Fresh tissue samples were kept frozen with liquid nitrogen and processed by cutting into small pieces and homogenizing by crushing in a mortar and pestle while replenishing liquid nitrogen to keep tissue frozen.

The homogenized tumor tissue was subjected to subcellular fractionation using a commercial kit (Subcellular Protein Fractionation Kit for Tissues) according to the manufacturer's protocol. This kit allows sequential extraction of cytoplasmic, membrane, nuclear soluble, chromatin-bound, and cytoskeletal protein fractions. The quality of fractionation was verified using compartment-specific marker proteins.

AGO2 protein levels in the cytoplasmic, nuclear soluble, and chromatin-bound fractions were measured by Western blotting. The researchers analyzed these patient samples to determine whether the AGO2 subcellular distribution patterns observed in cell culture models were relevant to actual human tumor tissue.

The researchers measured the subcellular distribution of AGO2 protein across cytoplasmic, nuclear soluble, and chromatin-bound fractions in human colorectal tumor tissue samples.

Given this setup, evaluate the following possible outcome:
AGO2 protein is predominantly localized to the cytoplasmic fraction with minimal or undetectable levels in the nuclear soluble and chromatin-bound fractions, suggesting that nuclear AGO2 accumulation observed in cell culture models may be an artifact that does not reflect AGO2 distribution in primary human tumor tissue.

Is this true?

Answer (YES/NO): NO